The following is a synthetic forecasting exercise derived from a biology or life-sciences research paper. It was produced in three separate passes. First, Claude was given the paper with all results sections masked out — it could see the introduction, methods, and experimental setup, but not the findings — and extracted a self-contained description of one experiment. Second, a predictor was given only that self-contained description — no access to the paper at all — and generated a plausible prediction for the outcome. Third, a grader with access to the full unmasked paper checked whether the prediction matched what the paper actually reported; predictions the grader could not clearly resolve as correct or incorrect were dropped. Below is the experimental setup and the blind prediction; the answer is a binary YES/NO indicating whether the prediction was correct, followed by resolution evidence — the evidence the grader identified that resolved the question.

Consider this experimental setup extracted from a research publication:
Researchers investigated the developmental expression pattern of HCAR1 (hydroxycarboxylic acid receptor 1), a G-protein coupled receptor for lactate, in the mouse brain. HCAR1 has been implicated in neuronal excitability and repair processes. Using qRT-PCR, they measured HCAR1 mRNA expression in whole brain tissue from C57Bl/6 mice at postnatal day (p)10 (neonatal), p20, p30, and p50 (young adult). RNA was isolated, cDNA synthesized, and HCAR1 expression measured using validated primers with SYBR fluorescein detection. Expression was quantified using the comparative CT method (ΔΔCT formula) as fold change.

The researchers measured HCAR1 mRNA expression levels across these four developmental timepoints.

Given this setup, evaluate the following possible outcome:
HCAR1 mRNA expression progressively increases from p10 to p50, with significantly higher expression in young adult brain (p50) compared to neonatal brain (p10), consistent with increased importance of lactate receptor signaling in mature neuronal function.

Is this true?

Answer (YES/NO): NO